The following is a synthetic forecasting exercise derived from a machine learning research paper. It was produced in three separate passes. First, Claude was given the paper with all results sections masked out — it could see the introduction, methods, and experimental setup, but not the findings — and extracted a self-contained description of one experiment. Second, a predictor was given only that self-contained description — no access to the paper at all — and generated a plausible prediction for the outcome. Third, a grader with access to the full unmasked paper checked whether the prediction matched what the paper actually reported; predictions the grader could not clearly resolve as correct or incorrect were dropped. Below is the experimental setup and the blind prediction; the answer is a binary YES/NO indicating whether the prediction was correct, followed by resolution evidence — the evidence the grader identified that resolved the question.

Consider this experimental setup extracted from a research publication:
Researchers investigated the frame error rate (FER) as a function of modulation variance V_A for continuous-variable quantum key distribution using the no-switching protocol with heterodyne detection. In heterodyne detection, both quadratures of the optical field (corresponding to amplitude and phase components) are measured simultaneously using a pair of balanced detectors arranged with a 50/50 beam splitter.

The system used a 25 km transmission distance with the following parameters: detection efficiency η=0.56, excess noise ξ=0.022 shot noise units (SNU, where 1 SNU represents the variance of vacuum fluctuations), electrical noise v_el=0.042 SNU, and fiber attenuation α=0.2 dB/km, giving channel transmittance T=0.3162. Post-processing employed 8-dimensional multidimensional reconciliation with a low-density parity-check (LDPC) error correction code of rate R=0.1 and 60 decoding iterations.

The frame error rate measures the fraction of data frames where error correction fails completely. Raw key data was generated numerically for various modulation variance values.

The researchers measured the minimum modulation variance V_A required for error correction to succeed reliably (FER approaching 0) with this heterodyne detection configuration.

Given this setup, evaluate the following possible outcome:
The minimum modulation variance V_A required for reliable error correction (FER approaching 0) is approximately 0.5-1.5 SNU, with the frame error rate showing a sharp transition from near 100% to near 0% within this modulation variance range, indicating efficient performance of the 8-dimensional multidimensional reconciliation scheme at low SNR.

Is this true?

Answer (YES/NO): NO